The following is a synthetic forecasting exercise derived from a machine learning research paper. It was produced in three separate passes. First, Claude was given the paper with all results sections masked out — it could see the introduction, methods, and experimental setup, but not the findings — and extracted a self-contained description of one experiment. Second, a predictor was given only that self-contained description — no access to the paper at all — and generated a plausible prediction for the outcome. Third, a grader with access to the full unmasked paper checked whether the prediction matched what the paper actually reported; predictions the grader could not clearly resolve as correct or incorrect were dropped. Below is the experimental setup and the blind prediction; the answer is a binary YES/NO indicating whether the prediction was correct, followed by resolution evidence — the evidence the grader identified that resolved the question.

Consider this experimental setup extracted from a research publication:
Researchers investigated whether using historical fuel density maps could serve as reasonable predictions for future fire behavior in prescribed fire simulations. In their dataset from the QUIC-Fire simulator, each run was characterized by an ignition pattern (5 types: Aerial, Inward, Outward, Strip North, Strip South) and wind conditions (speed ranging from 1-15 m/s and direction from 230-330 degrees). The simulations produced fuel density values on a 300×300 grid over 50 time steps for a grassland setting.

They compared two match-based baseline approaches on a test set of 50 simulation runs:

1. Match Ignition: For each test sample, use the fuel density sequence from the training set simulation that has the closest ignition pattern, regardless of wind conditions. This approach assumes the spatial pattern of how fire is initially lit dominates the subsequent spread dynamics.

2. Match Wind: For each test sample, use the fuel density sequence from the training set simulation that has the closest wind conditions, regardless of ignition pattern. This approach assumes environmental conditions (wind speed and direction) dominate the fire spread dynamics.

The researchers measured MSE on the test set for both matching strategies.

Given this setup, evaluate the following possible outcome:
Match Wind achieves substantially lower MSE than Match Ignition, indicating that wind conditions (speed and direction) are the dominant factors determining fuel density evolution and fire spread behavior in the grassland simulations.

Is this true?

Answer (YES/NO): NO